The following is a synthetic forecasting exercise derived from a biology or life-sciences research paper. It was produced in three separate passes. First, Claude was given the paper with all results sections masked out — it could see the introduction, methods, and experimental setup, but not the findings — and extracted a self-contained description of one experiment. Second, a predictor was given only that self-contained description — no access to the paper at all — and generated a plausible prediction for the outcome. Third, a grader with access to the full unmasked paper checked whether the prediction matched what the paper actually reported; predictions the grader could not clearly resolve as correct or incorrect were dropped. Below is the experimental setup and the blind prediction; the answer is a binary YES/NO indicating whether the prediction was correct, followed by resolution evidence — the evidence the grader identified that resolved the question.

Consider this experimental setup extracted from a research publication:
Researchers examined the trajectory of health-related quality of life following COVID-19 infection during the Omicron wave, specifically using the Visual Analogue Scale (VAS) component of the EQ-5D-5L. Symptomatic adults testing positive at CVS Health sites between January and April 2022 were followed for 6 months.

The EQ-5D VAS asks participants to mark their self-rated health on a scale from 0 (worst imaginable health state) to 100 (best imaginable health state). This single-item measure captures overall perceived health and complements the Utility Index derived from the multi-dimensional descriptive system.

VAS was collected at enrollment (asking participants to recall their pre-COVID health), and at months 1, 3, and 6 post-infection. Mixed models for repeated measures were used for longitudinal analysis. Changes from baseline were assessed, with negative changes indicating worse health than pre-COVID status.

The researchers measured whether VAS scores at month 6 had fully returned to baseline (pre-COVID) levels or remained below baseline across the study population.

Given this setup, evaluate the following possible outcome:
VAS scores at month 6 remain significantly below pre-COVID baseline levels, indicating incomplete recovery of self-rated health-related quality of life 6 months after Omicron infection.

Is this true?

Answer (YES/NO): YES